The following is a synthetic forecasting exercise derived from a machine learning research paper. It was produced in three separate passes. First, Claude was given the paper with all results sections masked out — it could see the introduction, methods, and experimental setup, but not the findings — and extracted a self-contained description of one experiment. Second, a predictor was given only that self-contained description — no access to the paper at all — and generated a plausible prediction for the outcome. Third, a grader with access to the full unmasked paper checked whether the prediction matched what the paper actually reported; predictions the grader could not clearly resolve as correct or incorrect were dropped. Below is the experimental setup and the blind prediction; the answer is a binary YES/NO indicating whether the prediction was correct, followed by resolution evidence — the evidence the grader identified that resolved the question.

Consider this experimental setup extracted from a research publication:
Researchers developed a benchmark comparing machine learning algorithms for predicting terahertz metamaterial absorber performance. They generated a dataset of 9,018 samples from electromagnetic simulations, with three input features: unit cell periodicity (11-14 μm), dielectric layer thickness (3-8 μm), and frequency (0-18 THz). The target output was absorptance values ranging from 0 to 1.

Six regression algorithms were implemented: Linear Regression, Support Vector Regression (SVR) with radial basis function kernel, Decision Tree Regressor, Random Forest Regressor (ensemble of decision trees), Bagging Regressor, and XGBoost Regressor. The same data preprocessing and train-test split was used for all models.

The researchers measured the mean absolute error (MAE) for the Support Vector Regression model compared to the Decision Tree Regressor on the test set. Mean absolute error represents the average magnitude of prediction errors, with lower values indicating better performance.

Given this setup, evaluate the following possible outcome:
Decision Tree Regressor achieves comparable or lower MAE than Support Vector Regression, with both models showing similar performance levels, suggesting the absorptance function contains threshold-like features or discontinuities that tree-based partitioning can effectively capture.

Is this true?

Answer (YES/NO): NO